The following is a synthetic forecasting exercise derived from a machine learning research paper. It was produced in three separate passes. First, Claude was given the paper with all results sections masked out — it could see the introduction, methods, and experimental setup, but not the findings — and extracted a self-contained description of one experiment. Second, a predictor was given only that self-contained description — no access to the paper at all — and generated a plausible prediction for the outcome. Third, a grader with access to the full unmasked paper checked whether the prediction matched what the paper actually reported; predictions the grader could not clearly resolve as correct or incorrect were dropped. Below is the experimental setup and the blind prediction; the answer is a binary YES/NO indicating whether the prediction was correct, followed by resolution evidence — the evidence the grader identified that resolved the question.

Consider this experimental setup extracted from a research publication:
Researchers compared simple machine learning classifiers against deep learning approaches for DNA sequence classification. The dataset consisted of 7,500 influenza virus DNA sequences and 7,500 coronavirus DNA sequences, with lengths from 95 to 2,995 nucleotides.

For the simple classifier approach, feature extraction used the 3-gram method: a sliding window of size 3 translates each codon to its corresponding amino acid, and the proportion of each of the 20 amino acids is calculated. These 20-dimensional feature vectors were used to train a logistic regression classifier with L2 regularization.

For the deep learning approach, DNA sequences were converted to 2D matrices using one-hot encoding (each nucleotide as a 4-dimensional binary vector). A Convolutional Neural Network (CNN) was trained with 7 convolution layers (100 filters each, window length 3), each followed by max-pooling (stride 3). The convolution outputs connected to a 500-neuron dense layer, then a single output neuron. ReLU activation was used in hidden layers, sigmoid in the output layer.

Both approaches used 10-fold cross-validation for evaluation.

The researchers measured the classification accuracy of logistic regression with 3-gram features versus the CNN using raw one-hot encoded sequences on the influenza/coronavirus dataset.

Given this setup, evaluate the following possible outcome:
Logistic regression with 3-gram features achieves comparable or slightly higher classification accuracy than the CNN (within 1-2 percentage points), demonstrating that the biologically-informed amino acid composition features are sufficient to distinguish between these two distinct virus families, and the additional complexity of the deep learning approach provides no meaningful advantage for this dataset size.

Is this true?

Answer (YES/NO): YES